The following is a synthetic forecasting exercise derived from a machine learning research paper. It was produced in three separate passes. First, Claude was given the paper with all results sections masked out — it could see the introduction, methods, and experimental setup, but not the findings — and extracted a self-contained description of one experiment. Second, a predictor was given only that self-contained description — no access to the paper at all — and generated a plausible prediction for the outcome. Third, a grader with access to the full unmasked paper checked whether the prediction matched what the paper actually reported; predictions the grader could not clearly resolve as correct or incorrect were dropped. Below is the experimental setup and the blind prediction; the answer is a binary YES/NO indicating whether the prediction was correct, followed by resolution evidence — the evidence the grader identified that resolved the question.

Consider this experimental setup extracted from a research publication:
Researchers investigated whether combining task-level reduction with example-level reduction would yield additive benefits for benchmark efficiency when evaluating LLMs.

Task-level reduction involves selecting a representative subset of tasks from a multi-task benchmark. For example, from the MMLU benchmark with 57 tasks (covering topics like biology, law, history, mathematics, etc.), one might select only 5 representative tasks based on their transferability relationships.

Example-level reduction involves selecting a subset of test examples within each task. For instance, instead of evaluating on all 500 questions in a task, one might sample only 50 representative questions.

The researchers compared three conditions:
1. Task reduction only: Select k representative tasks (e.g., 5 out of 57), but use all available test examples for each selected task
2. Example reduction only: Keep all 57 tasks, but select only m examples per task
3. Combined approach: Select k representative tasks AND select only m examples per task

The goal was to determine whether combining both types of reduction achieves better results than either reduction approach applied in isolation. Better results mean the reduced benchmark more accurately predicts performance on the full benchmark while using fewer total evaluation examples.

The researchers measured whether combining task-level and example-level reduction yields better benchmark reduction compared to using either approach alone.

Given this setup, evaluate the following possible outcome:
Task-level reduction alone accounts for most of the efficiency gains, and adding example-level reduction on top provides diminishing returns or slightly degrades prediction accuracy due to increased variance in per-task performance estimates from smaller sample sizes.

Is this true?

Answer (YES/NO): NO